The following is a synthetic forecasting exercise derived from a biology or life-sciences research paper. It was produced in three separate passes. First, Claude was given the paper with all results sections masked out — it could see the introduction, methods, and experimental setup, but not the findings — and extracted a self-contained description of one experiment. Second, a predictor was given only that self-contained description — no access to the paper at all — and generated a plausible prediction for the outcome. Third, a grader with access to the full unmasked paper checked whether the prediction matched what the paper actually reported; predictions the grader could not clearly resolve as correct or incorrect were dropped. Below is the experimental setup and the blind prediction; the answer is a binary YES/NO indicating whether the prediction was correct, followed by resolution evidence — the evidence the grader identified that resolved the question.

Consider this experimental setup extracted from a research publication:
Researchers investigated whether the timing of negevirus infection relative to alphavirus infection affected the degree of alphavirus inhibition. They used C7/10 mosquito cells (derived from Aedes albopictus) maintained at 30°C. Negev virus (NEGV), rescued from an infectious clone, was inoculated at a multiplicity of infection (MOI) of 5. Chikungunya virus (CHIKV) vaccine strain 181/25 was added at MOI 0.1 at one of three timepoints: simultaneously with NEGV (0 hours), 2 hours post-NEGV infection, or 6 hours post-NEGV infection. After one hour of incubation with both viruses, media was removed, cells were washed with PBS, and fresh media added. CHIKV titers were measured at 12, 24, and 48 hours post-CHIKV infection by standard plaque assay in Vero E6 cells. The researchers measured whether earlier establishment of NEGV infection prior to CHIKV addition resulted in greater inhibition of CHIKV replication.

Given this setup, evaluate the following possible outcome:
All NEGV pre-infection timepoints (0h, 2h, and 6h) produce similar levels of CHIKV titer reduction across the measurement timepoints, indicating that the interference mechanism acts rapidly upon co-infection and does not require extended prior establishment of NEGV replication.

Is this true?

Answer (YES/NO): NO